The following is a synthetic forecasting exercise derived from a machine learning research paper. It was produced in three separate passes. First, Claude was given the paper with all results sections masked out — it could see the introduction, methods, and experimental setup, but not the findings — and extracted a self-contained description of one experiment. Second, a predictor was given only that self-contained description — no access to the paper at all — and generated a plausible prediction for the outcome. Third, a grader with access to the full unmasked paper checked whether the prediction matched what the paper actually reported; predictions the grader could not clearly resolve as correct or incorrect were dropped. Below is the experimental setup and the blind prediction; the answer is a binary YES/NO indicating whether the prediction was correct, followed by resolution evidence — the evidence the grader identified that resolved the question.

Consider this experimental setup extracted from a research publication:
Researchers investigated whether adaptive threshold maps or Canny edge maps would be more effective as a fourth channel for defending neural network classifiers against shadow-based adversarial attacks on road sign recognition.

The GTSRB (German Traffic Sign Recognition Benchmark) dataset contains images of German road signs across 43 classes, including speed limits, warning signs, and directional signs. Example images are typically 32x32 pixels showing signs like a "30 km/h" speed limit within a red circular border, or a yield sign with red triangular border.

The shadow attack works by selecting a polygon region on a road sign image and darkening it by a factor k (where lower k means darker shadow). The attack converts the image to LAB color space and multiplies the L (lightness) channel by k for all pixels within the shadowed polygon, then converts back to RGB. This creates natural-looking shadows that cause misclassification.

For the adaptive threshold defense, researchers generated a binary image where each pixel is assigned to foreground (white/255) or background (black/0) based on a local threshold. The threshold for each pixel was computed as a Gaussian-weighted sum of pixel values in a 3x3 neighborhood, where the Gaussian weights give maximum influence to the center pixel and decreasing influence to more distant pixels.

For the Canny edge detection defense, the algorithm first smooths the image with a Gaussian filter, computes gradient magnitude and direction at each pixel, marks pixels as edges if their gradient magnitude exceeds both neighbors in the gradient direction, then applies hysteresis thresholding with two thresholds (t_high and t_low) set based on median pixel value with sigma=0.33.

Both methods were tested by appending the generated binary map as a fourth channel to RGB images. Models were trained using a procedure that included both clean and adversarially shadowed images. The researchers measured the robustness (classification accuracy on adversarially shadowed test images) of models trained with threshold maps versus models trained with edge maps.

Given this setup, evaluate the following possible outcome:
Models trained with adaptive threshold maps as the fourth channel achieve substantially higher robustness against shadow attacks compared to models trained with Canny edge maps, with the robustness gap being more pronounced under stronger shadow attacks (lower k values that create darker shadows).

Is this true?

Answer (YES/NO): NO